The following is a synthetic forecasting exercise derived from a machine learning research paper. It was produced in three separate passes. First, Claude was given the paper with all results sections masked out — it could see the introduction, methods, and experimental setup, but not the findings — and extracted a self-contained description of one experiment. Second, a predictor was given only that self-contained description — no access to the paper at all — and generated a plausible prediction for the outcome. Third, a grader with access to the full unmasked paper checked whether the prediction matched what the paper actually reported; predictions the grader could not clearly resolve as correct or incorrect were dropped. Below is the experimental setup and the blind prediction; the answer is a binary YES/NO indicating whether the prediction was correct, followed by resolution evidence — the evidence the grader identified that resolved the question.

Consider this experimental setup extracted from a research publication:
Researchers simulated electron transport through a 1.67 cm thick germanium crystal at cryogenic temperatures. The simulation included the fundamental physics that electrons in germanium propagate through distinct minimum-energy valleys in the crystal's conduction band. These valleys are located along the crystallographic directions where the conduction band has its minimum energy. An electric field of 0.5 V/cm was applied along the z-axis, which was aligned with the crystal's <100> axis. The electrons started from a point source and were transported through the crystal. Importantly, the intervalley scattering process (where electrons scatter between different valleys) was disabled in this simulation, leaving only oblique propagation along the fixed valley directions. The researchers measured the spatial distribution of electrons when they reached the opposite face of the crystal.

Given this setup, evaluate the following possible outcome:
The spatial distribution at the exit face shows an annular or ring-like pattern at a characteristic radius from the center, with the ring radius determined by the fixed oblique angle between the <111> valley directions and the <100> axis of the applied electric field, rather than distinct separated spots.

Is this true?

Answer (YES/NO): NO